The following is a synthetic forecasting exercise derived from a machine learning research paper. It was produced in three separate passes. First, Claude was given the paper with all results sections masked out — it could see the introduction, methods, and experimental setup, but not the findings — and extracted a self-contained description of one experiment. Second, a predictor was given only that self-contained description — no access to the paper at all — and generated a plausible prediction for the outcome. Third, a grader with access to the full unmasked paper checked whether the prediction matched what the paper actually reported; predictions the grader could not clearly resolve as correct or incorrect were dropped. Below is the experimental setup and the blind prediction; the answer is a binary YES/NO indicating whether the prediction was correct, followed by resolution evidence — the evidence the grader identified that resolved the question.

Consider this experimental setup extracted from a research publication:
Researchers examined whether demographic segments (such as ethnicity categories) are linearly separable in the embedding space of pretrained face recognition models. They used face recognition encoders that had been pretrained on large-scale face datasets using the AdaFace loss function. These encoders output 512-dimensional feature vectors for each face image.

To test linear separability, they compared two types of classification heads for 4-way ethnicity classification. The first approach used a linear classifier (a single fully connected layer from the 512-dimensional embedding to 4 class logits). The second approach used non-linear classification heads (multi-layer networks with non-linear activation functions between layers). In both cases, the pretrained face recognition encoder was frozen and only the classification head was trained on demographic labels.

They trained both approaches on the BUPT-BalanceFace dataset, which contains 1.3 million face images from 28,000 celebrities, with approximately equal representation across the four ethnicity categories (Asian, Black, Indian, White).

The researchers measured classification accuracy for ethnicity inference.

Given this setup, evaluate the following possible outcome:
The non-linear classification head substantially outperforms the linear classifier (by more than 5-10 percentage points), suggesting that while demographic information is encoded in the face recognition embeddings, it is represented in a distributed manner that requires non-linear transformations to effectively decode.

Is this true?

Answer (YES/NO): NO